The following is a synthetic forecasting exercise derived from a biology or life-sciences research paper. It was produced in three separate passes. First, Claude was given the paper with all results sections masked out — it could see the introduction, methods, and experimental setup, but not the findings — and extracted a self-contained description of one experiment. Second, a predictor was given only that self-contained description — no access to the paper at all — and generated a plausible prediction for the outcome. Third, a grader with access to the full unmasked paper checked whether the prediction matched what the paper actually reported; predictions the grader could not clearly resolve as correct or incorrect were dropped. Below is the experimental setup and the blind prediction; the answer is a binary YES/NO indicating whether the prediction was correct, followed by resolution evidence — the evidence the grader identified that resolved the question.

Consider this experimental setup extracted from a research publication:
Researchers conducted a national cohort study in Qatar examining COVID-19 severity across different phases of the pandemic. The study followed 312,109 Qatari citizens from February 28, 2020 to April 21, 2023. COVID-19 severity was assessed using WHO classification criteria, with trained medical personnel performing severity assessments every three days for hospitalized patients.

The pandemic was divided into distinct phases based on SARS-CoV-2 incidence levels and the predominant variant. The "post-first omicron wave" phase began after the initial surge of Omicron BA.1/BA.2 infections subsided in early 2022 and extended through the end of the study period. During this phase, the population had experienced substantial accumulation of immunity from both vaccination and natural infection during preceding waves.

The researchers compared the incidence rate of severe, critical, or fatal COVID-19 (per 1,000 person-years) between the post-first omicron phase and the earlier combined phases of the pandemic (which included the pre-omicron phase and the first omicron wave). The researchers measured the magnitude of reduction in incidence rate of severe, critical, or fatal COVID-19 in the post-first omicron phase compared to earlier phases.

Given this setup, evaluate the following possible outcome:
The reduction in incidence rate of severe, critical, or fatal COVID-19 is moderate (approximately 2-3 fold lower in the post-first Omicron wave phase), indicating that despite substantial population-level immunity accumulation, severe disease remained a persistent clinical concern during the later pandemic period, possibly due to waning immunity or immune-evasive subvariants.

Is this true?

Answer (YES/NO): NO